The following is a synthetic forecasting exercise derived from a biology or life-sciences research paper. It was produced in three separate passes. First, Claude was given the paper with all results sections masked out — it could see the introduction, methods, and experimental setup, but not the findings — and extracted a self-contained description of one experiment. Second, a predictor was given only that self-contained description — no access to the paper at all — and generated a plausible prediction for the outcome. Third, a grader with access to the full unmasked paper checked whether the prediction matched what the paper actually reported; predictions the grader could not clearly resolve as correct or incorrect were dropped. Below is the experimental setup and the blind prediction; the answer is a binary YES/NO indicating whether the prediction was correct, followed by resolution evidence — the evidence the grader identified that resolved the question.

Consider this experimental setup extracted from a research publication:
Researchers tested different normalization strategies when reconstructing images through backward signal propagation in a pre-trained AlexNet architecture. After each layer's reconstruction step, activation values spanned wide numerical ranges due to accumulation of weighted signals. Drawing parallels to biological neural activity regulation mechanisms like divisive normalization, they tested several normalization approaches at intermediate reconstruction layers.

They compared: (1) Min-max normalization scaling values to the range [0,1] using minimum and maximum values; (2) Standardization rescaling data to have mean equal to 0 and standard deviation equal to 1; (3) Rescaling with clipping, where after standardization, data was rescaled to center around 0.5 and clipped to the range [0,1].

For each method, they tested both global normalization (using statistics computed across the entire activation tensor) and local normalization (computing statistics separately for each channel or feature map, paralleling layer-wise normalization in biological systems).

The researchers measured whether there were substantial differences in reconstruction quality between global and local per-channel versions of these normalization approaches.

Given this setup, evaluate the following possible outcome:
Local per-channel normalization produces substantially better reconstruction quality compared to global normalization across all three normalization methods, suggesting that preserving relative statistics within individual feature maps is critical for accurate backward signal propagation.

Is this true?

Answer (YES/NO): NO